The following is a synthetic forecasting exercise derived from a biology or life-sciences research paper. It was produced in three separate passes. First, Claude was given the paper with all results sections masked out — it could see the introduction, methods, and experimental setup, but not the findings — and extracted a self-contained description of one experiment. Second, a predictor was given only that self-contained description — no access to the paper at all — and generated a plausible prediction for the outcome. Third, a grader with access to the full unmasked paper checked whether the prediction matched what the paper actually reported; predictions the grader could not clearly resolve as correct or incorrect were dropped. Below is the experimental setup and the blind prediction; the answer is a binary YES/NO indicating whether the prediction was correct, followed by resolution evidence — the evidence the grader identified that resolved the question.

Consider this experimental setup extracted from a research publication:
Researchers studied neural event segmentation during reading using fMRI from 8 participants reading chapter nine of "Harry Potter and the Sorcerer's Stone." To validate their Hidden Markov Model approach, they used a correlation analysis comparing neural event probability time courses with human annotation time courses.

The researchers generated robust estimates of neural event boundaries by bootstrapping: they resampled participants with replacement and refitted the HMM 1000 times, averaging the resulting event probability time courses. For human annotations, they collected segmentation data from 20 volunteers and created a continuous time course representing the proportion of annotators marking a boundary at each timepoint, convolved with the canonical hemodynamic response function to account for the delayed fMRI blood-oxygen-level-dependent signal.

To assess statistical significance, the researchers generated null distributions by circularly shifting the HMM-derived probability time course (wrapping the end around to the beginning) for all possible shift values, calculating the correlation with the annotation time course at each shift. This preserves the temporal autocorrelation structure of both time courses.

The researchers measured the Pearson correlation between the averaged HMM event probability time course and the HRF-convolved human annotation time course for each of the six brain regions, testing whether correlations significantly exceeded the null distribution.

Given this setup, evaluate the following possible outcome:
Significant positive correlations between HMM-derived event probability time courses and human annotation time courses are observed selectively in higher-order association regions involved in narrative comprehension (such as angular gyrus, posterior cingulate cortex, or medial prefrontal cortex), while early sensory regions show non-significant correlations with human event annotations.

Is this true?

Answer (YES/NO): NO